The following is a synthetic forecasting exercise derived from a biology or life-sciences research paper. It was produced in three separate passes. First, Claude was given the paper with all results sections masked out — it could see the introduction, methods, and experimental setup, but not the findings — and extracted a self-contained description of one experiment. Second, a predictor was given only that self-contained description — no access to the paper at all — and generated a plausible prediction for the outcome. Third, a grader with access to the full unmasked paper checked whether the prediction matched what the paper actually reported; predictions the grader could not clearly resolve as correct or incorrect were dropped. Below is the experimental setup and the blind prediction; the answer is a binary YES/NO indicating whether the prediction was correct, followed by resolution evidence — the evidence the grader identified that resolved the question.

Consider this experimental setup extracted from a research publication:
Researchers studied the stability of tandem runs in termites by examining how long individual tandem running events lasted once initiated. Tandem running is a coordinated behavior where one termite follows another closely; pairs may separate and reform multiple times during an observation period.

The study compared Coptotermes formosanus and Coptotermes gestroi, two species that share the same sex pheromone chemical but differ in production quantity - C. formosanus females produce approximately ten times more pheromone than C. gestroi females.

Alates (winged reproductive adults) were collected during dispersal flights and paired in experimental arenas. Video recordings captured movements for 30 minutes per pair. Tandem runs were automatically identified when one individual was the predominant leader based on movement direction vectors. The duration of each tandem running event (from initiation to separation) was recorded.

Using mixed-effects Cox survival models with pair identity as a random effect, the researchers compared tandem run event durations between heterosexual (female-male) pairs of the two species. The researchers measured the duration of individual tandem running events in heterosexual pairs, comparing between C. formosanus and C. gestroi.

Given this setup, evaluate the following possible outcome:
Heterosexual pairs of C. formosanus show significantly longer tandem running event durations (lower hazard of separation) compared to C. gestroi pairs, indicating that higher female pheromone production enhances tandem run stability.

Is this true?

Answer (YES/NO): YES